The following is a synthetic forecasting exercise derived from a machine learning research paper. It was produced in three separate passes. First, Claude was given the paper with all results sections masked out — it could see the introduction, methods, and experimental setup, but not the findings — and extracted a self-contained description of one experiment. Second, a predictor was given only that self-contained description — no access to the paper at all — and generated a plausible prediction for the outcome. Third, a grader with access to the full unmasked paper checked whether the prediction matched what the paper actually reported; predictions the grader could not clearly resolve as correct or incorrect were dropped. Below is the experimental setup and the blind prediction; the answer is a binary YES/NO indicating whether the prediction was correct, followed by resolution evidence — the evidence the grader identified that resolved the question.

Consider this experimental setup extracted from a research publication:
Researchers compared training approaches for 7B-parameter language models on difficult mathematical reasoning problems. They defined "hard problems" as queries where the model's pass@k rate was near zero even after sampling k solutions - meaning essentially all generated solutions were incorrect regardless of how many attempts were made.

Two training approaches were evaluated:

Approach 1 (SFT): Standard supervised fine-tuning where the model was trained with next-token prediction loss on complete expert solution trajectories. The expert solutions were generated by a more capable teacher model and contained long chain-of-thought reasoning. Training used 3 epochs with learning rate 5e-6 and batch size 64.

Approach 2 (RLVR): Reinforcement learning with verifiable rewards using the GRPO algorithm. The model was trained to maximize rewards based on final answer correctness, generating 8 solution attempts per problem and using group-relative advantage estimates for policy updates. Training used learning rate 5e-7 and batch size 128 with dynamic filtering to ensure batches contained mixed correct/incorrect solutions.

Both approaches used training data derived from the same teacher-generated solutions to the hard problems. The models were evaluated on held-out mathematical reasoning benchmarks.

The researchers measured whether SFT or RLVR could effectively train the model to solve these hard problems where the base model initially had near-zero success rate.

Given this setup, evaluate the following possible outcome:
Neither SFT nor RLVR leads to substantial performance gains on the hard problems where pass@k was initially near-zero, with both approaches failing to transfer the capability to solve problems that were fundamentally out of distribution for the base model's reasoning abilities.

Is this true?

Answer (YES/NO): YES